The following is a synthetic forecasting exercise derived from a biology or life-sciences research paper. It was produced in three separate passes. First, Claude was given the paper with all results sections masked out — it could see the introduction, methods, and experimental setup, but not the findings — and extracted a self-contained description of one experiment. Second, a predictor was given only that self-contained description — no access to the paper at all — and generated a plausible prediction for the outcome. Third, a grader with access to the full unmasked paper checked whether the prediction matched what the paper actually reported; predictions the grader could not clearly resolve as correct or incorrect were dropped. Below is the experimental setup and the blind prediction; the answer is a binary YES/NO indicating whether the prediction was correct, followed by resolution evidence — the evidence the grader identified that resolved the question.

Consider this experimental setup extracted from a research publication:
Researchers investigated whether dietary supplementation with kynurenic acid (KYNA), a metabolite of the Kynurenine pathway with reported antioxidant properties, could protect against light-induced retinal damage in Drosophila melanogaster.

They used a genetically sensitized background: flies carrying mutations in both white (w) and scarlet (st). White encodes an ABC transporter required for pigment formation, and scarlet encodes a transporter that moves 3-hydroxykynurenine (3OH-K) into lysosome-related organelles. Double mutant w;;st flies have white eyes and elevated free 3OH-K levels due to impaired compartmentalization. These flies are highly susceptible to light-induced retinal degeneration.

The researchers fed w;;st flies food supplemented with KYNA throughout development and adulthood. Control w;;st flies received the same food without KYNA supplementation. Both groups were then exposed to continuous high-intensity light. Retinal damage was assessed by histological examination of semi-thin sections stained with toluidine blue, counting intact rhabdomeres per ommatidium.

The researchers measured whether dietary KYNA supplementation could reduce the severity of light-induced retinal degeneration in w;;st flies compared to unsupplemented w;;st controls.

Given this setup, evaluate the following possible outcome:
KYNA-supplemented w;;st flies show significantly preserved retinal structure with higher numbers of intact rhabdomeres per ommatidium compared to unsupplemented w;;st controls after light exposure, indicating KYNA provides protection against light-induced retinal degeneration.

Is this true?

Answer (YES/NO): YES